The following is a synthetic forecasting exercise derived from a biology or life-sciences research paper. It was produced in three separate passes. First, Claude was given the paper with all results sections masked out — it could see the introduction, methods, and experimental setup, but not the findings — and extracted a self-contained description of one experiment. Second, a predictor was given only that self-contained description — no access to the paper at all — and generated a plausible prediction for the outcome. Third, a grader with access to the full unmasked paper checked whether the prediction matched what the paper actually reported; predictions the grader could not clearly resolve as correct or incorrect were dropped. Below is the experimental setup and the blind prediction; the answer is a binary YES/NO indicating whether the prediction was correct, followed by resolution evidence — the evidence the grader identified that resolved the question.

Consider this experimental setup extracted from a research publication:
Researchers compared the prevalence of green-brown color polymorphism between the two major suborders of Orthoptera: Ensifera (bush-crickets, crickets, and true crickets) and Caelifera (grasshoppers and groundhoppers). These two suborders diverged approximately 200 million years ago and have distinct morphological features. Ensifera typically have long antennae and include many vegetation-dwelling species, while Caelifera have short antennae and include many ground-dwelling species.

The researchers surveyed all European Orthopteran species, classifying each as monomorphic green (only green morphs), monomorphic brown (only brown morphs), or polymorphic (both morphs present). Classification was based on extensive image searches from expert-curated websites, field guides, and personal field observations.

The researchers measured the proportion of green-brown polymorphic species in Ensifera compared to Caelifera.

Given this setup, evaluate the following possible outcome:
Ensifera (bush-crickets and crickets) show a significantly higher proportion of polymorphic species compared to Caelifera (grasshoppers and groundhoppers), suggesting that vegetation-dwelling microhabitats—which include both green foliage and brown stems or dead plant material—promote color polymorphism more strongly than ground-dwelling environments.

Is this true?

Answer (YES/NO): NO